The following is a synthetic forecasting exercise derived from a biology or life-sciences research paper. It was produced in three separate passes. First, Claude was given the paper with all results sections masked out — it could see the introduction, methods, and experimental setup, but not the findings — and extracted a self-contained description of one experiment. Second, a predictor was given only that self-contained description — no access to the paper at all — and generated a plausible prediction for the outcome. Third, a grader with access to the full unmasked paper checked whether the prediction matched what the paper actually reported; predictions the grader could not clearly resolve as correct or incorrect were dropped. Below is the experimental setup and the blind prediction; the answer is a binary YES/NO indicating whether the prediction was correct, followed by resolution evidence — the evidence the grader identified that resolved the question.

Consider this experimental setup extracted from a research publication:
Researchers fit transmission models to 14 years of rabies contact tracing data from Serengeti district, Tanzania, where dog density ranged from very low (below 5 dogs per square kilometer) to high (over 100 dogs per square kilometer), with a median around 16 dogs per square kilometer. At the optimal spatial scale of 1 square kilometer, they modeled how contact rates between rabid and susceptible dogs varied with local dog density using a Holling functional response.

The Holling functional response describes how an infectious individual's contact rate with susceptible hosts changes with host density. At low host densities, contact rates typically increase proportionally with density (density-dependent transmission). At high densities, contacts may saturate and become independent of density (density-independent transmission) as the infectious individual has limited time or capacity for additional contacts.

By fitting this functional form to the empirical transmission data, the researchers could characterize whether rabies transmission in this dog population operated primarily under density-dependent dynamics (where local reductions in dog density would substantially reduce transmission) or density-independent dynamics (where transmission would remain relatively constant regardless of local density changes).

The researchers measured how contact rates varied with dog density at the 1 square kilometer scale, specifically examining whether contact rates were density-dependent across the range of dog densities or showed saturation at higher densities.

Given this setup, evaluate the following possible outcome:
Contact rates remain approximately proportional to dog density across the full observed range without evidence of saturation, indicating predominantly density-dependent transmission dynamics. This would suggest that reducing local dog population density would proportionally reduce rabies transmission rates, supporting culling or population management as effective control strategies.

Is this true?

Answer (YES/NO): NO